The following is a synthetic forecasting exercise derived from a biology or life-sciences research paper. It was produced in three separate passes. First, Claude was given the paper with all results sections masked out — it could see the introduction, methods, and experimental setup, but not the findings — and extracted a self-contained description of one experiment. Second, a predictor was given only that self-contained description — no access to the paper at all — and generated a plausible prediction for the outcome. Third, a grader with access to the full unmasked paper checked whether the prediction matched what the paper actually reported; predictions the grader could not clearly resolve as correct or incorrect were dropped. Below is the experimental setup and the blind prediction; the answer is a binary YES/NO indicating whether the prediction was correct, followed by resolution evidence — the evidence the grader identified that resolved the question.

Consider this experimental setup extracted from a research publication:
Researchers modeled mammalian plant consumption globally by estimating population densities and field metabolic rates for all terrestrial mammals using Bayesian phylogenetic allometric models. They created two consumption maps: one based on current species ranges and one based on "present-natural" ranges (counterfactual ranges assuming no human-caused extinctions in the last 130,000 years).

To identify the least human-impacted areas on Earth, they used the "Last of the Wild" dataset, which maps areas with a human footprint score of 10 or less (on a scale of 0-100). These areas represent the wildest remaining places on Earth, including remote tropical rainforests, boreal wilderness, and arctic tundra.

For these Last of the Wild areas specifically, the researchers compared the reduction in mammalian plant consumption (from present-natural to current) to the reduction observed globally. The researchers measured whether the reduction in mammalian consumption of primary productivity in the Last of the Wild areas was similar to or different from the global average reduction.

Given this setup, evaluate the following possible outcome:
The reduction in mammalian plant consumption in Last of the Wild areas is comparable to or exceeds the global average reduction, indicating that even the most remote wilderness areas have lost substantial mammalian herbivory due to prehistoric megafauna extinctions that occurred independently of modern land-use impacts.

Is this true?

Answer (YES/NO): YES